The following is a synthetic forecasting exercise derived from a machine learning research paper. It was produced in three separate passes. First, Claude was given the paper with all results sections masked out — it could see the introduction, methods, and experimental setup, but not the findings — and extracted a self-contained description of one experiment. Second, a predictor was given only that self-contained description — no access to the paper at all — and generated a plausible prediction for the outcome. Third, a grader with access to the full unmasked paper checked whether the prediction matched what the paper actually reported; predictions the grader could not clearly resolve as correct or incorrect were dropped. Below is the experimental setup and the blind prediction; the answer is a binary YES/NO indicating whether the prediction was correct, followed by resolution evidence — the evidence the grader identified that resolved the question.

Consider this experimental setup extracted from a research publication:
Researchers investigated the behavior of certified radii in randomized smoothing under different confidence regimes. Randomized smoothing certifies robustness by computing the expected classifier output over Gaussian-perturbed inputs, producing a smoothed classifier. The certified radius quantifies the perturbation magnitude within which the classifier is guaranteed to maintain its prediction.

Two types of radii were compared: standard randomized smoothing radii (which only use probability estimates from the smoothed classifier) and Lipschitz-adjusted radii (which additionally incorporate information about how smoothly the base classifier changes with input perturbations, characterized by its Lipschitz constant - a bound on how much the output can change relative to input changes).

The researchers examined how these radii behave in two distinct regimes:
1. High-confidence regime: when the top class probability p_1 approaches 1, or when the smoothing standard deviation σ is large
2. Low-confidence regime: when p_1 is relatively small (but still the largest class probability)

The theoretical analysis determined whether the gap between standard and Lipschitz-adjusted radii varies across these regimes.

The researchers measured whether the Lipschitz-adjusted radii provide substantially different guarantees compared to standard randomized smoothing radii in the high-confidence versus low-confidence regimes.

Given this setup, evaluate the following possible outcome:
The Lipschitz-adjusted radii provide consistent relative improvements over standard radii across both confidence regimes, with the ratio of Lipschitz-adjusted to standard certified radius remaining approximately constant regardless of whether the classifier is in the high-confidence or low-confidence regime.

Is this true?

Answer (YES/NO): NO